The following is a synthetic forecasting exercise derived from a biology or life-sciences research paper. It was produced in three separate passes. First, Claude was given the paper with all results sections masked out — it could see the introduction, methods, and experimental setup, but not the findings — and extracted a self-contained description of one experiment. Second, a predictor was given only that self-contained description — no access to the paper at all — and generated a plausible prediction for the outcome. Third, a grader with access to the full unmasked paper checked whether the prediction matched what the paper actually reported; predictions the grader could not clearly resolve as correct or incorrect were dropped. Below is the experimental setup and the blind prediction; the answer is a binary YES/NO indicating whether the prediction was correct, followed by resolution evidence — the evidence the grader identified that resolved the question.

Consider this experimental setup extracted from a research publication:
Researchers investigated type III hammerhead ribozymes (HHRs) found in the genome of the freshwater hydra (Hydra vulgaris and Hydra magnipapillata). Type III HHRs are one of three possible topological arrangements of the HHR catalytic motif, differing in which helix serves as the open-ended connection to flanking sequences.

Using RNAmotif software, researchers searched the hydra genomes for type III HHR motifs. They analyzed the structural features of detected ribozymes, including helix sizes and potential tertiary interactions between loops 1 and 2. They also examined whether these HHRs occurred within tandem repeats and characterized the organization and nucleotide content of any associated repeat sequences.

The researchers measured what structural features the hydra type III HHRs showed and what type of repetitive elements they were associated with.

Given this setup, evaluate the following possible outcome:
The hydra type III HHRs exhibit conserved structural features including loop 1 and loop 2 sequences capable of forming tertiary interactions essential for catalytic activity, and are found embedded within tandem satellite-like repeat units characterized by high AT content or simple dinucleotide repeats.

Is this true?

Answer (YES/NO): NO